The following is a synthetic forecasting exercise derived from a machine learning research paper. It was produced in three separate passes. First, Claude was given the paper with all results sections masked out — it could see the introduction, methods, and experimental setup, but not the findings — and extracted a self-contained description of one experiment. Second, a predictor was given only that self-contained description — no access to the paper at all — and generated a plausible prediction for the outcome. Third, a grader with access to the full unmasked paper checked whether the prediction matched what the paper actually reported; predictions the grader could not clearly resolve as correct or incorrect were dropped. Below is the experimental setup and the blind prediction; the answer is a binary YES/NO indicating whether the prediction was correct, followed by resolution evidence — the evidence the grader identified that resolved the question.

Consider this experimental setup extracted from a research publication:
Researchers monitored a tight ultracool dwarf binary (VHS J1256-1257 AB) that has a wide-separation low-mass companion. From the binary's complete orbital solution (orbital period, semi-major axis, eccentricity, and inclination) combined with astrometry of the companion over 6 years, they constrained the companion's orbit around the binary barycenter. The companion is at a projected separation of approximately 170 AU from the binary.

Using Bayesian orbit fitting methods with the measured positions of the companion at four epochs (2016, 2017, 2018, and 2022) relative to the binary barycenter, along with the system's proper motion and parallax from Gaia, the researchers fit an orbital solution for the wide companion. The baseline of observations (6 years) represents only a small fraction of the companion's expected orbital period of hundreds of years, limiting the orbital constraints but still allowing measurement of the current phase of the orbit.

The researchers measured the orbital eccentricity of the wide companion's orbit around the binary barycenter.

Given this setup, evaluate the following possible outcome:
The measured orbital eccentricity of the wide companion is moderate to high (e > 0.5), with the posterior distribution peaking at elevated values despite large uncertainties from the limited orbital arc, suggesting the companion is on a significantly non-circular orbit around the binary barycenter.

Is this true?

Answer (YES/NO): YES